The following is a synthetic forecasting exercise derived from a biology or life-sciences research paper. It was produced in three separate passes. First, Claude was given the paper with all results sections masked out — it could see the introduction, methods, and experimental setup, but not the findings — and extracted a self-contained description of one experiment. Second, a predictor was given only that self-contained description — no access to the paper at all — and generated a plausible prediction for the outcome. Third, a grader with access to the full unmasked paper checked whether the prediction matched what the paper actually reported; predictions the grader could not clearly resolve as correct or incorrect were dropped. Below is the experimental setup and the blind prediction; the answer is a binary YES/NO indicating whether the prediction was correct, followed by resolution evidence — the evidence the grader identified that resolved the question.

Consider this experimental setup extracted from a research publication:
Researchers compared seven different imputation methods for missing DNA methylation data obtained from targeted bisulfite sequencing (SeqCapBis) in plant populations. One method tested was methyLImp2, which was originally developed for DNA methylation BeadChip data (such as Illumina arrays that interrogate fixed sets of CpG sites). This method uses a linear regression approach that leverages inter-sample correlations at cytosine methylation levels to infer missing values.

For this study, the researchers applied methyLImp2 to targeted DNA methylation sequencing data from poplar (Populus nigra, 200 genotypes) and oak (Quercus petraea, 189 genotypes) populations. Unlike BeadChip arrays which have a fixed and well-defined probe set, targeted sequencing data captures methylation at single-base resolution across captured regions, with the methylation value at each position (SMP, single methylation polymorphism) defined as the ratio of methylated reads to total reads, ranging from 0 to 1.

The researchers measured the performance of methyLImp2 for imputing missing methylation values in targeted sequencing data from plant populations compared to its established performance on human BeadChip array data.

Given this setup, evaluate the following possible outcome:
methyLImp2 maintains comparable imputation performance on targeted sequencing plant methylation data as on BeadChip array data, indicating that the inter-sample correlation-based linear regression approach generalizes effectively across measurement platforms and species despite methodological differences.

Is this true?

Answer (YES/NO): NO